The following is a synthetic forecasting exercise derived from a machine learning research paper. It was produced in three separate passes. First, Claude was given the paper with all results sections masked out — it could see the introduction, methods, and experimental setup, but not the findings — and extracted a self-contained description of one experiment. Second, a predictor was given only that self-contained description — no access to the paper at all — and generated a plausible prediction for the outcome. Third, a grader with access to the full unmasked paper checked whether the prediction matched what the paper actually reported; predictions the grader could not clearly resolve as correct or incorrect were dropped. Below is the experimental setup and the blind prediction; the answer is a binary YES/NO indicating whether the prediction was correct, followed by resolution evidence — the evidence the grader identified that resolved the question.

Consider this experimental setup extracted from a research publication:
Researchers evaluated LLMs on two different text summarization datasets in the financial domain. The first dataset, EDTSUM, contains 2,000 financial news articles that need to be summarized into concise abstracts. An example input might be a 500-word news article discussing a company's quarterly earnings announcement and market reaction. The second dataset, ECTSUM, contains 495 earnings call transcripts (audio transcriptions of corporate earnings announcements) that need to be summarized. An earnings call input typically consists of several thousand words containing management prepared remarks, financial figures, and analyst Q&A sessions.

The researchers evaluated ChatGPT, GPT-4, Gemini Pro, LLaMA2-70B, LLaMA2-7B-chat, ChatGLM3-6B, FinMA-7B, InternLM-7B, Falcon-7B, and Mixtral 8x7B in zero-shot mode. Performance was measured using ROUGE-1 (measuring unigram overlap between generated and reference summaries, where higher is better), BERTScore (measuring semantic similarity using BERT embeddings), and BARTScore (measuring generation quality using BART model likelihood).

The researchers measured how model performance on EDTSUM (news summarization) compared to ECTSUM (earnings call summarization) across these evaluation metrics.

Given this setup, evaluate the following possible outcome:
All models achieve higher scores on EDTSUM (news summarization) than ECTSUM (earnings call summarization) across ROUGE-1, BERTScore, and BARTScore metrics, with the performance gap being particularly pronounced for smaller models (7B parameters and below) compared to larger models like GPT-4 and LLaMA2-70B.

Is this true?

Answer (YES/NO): NO